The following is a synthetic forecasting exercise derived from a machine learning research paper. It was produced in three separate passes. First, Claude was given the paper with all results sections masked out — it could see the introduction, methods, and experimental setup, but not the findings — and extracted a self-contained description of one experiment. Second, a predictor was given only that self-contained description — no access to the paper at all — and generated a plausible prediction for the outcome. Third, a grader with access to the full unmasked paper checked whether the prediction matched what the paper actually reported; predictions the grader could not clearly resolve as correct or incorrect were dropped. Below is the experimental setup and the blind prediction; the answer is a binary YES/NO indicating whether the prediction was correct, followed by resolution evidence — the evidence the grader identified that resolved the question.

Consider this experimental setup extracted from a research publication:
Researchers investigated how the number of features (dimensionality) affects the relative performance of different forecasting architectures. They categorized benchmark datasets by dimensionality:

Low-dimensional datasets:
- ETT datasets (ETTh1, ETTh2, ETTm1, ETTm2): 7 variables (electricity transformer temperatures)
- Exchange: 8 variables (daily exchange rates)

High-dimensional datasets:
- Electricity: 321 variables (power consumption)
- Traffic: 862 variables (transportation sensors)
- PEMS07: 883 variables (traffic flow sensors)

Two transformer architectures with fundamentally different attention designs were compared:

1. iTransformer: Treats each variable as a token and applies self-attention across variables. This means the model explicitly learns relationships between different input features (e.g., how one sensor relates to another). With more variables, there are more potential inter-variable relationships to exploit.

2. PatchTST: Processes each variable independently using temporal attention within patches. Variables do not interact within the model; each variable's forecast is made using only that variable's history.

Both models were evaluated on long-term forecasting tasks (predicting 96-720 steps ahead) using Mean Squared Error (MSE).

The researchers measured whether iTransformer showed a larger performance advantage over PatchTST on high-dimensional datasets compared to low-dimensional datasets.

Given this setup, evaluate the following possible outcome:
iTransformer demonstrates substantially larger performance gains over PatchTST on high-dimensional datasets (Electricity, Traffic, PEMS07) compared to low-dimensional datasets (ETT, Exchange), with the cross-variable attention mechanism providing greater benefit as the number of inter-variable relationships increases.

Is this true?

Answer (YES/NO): YES